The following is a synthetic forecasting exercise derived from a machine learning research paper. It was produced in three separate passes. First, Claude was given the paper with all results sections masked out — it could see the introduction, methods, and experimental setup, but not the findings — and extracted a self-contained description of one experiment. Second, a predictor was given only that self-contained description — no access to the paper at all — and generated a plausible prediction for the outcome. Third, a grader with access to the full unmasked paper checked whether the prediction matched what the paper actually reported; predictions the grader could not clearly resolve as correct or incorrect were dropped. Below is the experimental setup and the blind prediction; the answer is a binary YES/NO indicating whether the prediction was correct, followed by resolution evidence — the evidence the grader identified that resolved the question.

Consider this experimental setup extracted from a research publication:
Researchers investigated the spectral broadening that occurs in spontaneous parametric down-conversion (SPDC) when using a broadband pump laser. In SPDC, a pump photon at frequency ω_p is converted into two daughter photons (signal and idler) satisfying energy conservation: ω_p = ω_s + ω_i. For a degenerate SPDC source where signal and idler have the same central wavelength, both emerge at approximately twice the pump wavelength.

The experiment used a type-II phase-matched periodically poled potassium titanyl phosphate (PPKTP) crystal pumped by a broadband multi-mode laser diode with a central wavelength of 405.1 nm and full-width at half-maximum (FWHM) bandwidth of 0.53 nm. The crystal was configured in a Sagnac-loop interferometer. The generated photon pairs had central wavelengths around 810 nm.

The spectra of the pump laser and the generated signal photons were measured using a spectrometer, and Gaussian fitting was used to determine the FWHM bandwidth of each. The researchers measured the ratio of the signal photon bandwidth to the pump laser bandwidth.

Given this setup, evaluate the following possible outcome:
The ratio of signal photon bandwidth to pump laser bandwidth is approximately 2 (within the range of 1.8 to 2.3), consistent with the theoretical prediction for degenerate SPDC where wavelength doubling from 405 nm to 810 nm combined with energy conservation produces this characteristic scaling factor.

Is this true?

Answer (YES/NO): NO